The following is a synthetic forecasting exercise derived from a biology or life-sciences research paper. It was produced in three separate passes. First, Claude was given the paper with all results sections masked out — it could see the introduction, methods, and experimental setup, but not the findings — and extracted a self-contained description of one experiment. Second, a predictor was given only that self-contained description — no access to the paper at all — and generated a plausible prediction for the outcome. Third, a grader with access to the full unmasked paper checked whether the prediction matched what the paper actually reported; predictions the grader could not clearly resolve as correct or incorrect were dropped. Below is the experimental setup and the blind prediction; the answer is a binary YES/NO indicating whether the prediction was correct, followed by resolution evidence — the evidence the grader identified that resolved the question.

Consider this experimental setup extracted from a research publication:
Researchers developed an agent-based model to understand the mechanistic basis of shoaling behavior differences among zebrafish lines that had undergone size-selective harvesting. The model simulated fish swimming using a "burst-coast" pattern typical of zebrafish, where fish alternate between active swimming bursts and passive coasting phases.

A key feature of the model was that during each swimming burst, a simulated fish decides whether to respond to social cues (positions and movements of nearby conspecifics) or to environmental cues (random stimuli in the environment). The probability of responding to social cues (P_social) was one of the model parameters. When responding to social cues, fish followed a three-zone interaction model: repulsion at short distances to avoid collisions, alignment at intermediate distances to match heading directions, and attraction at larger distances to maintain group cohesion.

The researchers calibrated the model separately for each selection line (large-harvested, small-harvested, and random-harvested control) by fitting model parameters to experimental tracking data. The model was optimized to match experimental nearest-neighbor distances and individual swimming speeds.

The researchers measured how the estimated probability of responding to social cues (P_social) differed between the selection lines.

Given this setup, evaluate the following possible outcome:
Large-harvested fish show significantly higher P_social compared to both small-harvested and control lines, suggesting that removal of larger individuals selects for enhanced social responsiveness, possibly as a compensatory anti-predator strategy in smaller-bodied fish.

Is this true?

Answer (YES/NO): NO